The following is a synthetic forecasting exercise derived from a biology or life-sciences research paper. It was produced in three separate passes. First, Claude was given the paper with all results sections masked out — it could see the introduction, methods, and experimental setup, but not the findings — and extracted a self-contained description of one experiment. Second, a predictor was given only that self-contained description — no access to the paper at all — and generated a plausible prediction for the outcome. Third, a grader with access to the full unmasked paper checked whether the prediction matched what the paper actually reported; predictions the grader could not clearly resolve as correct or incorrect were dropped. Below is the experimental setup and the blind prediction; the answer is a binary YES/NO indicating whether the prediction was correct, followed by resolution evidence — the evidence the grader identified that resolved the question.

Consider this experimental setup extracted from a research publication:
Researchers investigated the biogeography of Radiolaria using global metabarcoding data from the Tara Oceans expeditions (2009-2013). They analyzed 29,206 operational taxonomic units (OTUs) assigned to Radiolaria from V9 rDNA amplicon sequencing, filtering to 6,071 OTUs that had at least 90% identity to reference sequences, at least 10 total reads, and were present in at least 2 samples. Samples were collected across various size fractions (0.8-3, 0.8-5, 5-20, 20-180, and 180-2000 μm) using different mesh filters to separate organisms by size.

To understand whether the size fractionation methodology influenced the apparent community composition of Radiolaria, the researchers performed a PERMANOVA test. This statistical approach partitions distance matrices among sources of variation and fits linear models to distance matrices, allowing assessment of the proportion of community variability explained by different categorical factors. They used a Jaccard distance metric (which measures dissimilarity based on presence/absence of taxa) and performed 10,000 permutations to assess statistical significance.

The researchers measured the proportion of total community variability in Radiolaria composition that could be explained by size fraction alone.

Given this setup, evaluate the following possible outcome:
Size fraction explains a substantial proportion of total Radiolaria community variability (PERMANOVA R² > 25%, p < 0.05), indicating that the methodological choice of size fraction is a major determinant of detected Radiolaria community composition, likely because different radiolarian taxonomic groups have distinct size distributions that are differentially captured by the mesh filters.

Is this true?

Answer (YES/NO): NO